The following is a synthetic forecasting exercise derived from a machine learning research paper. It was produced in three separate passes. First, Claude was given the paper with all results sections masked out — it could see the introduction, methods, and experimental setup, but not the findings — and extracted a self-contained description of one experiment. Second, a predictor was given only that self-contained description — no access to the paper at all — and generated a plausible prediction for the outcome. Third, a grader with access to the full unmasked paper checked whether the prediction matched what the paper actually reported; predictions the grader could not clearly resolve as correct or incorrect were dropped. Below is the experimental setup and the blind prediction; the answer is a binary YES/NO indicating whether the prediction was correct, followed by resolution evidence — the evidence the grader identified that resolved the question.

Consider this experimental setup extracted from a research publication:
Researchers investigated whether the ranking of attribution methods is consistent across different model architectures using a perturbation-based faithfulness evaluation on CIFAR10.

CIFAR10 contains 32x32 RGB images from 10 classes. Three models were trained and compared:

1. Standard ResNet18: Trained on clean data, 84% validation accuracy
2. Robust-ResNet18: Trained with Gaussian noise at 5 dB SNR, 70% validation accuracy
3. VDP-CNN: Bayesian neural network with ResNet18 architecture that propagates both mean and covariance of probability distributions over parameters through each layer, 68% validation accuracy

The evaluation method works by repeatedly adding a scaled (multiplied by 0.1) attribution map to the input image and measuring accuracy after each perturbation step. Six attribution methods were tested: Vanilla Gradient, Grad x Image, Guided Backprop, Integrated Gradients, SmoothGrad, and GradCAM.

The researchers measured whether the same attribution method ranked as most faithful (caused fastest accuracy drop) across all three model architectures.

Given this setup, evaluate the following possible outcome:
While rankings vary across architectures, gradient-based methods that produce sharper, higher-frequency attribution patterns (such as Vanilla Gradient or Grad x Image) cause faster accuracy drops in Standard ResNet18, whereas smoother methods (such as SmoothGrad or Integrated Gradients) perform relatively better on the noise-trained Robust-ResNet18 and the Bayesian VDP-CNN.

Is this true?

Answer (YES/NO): NO